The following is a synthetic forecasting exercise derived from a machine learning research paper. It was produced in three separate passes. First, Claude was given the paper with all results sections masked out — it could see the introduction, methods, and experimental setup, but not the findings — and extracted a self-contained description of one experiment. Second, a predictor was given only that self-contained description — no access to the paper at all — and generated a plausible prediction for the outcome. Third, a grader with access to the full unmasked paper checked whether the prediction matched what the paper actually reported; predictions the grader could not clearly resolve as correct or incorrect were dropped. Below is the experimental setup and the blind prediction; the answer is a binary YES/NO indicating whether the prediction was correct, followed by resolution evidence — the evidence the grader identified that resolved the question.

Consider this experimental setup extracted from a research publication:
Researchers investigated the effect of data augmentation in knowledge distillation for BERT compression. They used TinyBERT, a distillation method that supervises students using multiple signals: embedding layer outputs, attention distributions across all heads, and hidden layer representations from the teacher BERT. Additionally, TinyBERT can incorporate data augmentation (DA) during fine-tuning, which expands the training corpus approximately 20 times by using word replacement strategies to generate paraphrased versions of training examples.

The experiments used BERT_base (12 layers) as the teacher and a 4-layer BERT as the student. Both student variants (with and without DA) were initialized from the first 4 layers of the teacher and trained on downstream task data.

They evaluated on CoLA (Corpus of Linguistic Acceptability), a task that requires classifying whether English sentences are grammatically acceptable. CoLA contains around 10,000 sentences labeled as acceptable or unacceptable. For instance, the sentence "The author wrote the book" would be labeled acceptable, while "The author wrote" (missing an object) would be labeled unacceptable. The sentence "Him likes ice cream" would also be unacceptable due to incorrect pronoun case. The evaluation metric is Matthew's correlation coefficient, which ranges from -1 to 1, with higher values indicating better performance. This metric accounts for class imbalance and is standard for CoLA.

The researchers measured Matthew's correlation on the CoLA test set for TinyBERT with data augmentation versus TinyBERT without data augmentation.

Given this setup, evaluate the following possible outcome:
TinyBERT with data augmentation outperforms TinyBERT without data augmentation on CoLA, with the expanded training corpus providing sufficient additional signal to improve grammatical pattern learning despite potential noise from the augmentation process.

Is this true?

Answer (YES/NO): YES